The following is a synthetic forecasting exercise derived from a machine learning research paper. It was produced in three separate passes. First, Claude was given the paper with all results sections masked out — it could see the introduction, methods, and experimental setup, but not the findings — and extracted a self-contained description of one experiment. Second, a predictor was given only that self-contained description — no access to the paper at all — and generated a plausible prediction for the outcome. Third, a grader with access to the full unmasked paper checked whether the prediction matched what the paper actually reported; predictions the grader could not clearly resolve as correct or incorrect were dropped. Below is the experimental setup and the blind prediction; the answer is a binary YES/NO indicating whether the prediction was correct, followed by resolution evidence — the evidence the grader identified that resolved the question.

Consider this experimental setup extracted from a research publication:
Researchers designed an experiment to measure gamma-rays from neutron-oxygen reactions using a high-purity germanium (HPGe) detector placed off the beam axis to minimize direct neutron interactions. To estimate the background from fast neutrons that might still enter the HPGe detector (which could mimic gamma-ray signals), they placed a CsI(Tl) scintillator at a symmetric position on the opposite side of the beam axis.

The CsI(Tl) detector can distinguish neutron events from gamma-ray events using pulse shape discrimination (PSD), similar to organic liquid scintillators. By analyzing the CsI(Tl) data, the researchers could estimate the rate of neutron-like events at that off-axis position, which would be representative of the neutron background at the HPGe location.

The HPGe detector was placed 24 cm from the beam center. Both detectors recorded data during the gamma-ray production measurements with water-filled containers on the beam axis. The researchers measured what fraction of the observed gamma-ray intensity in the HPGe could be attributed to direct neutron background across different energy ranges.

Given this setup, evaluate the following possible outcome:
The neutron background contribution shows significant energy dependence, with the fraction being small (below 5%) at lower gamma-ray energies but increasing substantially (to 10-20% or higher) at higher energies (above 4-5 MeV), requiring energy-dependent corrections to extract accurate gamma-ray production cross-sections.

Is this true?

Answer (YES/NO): NO